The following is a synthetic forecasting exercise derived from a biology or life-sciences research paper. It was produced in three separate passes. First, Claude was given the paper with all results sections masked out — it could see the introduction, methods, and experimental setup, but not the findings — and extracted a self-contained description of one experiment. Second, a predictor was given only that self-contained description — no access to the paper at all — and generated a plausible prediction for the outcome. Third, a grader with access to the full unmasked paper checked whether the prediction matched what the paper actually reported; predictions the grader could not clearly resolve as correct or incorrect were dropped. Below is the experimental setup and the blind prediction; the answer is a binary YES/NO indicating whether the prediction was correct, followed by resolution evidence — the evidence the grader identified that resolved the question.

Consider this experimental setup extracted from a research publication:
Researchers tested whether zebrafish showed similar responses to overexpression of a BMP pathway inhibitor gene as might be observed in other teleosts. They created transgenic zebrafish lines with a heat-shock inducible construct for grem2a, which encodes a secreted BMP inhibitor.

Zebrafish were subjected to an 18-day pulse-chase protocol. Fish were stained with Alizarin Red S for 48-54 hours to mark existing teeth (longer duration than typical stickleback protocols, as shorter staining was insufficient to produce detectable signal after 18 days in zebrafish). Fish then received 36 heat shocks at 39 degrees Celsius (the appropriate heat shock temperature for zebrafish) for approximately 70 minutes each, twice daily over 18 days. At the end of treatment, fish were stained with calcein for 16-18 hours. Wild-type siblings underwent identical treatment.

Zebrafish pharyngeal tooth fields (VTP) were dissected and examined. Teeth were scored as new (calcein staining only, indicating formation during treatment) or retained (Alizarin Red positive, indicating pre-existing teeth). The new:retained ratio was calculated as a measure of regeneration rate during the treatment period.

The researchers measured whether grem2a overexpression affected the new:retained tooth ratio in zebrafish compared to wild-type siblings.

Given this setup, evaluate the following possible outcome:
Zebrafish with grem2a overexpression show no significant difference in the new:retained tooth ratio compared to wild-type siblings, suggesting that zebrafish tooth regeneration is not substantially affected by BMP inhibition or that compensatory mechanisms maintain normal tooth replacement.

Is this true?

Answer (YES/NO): NO